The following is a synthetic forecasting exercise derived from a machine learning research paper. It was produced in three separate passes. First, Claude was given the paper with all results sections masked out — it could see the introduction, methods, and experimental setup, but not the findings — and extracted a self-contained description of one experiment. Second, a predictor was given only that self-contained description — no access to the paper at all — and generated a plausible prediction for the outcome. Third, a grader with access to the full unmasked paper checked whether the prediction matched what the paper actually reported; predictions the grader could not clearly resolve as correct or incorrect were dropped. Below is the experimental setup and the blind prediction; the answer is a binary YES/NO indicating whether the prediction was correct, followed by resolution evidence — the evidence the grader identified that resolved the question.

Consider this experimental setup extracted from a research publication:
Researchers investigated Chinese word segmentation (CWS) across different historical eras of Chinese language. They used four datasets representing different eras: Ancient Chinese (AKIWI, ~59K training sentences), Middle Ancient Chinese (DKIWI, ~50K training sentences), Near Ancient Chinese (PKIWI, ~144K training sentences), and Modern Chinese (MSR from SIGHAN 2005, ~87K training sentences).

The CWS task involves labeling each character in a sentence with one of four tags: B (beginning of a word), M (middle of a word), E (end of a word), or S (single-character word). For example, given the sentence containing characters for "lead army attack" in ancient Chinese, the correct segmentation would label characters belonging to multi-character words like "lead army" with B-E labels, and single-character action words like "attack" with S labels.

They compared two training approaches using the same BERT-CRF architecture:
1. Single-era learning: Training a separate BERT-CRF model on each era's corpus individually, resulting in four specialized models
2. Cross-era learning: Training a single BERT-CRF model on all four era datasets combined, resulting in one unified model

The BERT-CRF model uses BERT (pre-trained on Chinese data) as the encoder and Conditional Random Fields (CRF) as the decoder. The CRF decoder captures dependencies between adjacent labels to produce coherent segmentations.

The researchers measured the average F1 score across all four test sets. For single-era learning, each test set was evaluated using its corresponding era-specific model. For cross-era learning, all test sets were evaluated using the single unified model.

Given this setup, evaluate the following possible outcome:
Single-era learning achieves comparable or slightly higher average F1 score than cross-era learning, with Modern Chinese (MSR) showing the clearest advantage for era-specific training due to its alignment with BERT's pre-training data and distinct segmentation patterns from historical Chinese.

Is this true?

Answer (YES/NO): NO